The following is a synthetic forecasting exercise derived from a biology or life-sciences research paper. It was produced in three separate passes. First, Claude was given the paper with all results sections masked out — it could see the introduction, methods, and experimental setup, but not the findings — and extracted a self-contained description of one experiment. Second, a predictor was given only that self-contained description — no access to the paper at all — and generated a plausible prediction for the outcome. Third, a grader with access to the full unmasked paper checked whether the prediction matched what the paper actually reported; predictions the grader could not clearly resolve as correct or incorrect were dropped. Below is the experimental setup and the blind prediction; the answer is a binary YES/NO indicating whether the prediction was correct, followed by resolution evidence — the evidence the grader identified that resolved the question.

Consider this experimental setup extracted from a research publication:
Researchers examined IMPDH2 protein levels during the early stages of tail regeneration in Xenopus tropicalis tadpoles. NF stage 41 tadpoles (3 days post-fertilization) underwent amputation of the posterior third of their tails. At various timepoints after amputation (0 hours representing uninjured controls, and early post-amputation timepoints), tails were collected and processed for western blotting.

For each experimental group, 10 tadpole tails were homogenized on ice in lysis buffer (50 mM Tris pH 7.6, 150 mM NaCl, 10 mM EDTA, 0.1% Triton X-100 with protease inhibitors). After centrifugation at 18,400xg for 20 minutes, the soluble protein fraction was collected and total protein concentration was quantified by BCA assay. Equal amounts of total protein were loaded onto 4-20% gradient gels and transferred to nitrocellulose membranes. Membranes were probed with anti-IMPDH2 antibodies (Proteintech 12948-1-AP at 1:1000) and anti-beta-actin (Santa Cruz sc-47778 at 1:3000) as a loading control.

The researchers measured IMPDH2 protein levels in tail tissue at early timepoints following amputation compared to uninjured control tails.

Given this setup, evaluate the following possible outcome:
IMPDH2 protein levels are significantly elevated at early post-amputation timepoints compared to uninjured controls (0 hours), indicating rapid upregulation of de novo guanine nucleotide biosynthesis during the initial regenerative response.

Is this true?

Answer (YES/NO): NO